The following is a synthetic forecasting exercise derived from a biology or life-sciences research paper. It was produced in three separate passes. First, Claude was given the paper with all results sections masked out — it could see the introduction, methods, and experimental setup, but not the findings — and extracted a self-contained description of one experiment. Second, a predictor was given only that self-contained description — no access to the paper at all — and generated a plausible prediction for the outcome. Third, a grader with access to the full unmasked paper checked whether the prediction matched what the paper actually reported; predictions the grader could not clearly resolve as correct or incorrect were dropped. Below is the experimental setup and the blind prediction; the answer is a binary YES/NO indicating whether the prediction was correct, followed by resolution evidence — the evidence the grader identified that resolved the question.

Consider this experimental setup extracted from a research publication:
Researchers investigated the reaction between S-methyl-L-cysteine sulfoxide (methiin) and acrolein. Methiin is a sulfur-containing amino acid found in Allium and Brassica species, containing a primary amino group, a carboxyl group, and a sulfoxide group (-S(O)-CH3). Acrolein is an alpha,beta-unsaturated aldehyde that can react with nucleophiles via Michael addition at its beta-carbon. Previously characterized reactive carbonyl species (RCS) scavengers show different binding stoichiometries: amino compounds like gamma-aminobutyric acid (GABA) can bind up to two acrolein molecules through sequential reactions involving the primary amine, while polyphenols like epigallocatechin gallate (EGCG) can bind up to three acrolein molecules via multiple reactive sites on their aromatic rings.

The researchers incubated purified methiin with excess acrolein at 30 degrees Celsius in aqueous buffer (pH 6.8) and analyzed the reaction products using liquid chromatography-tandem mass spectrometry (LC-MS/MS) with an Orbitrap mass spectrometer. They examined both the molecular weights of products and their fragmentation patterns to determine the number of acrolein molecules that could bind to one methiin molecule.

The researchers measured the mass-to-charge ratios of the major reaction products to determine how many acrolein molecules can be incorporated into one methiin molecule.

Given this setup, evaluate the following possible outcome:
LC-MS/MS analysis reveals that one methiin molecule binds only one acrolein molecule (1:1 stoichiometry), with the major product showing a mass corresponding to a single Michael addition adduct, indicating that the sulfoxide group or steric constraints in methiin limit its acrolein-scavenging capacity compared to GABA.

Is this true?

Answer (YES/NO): NO